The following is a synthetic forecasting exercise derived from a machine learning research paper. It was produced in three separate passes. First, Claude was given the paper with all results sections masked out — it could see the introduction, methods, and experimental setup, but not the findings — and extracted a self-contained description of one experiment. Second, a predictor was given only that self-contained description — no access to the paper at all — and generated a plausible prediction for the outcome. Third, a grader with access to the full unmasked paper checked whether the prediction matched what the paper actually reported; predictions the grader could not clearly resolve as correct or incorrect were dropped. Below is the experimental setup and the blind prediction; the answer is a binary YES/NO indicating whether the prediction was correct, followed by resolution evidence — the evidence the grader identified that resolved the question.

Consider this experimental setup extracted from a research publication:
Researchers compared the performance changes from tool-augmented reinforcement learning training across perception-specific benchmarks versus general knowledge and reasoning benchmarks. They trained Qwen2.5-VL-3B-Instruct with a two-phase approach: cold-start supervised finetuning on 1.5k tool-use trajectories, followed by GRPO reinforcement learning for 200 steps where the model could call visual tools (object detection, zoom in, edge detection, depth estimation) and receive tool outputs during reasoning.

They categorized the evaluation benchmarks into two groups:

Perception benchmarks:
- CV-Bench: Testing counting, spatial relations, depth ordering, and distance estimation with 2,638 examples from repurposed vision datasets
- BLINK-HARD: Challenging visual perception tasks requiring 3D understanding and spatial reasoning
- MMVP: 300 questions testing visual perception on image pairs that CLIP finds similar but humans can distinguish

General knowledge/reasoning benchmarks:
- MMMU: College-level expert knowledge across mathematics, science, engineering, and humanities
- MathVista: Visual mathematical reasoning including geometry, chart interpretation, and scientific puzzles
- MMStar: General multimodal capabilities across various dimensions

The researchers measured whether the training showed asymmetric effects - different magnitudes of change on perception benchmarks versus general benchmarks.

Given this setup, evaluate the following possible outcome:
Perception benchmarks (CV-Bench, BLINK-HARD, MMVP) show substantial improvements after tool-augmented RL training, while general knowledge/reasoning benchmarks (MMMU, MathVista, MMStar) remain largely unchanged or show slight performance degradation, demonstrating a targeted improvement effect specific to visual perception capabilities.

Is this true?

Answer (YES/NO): YES